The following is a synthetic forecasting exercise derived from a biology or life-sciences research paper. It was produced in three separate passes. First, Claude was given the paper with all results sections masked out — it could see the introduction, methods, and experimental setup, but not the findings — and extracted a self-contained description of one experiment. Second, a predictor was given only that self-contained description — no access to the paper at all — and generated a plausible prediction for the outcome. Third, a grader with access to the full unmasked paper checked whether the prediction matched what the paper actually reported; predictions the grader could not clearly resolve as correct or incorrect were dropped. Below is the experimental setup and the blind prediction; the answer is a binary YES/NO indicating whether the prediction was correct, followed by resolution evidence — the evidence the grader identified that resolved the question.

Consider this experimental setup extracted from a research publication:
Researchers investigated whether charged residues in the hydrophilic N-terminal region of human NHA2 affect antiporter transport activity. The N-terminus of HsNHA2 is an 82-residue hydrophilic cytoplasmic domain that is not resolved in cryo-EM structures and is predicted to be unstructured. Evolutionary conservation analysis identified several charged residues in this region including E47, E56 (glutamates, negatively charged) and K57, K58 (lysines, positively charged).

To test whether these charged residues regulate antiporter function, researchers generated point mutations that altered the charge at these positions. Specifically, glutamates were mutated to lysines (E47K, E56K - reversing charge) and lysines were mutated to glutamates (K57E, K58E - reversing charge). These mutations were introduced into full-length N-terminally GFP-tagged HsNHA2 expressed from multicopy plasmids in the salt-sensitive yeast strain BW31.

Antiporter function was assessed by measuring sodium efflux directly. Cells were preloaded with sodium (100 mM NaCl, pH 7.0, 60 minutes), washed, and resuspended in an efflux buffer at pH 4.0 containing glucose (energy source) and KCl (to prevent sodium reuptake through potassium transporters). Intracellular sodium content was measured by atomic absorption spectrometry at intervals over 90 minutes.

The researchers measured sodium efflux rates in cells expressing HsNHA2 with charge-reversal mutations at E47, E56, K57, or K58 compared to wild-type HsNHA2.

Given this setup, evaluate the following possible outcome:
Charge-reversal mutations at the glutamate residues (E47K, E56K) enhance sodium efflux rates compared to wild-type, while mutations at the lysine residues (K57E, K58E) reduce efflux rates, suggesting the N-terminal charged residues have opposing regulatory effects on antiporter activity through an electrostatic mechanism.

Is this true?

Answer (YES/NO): NO